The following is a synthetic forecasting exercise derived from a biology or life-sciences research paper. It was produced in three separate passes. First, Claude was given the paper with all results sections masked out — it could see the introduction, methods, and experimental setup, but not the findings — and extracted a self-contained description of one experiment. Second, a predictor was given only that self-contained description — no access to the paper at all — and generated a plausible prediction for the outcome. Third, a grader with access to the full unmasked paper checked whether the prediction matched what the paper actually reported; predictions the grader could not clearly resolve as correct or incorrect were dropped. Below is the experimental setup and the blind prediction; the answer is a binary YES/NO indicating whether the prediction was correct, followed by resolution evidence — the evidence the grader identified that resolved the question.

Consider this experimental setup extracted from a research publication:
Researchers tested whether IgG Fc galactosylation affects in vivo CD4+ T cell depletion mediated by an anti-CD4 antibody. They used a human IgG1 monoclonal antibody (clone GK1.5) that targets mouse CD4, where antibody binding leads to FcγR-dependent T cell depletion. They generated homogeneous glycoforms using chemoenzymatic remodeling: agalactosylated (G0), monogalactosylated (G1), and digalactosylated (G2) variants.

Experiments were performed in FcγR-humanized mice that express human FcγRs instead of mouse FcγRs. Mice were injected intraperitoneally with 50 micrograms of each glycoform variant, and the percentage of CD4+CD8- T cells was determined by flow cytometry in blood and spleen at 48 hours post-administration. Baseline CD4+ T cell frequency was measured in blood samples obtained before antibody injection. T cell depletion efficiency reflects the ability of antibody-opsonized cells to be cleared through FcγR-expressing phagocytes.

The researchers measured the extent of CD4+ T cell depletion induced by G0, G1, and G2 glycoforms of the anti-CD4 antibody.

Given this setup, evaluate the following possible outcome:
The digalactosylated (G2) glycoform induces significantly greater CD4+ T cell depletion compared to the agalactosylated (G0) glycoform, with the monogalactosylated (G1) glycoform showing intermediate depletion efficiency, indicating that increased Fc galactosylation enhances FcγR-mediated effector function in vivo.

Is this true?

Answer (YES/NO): NO